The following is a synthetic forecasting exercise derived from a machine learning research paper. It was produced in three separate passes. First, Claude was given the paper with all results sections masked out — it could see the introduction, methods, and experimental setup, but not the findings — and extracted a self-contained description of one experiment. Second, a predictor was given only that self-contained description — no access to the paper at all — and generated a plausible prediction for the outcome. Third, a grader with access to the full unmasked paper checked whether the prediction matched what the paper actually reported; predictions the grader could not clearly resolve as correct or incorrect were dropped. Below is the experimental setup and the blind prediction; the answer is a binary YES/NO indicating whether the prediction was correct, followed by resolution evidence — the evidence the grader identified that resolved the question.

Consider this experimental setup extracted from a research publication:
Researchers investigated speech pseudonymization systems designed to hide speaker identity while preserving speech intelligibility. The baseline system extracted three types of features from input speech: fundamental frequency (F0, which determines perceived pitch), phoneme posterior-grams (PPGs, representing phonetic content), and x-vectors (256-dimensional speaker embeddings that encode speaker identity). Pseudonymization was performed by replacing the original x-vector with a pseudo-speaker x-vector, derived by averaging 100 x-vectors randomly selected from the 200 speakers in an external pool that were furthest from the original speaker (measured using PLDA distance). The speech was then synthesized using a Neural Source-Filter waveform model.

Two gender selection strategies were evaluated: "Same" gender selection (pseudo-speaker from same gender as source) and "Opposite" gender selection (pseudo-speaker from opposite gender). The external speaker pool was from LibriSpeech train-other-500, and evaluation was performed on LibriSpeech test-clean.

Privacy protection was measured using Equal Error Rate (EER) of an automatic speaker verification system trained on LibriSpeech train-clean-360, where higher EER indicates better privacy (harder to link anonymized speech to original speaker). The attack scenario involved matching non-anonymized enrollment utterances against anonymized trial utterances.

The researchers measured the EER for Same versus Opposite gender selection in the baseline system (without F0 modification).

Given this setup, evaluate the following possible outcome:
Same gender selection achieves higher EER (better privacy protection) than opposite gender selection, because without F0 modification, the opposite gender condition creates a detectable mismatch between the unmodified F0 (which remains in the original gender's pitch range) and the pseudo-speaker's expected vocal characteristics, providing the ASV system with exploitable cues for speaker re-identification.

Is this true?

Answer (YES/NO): YES